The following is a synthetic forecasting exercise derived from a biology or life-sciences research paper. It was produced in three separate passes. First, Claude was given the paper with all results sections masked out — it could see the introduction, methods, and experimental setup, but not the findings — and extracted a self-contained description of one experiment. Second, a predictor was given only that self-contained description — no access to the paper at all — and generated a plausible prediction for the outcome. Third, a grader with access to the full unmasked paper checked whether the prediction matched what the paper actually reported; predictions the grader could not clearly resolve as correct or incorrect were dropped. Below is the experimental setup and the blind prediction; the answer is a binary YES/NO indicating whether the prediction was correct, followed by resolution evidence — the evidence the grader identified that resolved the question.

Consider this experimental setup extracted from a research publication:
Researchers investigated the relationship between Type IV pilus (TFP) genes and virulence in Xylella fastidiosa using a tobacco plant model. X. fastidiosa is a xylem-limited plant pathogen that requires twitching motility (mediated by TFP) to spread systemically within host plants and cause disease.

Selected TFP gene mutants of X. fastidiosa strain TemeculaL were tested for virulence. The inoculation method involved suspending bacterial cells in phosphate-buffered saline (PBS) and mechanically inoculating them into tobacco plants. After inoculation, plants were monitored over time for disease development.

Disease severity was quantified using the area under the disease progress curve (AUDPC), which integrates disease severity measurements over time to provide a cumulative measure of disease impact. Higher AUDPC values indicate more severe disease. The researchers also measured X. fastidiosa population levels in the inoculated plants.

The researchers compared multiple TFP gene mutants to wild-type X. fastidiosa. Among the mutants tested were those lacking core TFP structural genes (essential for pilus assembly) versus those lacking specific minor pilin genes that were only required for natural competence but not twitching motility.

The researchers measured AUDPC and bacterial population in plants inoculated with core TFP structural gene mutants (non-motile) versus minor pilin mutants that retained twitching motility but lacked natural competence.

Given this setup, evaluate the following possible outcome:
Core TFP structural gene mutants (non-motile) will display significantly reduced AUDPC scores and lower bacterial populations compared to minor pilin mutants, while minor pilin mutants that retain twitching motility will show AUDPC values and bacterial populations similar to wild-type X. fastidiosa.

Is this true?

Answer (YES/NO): NO